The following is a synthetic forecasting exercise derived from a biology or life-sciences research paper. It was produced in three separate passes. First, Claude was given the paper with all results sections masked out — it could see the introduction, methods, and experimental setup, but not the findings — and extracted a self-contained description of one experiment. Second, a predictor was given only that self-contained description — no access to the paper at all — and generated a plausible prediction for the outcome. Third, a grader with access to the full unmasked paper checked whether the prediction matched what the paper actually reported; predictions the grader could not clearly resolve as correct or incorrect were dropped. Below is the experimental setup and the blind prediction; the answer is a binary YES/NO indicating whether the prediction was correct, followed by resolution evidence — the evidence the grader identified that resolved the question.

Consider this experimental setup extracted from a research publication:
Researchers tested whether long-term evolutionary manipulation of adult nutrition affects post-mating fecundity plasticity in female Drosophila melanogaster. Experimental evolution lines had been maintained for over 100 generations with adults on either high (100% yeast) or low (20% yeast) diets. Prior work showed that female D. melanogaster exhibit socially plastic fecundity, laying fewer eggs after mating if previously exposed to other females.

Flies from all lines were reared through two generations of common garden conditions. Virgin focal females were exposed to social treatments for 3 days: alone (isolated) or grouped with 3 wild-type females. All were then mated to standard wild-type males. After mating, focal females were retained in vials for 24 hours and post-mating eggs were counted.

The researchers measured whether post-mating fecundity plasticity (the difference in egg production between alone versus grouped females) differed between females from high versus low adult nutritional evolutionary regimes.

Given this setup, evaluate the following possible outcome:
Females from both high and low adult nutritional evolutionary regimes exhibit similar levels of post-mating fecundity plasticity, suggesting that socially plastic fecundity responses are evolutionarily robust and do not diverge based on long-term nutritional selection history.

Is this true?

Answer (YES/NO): YES